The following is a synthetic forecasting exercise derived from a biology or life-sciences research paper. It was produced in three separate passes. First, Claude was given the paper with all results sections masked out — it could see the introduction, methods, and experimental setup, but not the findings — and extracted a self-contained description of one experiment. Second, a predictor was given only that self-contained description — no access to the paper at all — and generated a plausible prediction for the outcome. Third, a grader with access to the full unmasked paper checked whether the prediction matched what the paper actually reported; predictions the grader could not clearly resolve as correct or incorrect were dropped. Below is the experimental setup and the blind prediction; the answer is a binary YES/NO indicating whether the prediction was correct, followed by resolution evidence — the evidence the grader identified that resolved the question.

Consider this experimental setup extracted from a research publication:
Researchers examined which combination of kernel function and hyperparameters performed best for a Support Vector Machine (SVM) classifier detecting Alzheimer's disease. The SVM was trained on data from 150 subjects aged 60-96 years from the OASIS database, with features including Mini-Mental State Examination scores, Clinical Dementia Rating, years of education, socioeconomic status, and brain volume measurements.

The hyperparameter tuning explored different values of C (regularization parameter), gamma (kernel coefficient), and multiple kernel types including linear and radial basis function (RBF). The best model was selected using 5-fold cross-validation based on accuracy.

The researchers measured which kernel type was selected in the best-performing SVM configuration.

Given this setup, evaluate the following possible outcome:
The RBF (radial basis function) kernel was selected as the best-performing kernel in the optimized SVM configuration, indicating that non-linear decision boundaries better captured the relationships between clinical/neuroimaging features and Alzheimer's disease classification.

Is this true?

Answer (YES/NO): YES